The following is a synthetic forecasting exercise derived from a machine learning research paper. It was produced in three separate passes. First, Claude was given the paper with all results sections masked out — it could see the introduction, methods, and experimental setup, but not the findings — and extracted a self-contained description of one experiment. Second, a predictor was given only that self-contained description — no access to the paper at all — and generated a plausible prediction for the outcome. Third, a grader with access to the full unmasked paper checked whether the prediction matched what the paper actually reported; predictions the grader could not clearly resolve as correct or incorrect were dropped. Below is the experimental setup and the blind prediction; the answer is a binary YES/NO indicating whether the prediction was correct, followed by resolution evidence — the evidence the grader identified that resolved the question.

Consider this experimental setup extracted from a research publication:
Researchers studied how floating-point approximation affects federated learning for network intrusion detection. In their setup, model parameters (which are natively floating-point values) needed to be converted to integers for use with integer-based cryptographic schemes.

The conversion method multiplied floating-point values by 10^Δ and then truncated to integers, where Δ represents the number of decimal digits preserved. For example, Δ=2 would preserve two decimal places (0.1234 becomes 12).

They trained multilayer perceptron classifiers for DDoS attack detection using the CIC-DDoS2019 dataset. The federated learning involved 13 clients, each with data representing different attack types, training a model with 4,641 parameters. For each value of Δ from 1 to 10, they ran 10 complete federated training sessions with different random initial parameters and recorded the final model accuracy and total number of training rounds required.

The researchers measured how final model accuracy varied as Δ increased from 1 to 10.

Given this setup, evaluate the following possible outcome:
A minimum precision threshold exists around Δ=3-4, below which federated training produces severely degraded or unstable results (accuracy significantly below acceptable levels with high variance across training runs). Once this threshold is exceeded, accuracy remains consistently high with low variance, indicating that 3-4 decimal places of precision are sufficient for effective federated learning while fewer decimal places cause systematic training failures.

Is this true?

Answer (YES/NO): NO